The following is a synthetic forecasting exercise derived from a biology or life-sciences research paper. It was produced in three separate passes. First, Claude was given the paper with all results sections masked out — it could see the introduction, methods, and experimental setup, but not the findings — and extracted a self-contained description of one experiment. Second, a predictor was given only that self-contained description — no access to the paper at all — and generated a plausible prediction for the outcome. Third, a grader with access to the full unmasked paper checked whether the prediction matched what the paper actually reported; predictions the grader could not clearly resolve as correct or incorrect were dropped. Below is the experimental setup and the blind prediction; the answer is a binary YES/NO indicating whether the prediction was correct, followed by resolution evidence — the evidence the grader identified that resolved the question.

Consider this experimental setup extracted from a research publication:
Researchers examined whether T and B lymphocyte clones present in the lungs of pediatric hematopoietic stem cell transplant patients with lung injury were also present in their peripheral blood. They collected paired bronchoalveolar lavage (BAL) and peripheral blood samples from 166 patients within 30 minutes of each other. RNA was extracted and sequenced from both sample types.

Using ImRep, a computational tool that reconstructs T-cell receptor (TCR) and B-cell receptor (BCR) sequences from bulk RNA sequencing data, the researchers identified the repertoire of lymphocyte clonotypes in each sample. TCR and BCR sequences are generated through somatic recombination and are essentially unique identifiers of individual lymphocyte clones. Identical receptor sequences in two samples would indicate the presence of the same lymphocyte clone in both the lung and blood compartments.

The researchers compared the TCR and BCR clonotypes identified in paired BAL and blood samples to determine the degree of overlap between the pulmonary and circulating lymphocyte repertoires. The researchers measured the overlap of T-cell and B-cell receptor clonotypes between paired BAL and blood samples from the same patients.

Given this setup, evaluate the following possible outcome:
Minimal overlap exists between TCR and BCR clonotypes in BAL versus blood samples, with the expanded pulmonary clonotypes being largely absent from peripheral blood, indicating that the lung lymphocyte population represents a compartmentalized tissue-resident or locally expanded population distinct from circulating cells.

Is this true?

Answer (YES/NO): YES